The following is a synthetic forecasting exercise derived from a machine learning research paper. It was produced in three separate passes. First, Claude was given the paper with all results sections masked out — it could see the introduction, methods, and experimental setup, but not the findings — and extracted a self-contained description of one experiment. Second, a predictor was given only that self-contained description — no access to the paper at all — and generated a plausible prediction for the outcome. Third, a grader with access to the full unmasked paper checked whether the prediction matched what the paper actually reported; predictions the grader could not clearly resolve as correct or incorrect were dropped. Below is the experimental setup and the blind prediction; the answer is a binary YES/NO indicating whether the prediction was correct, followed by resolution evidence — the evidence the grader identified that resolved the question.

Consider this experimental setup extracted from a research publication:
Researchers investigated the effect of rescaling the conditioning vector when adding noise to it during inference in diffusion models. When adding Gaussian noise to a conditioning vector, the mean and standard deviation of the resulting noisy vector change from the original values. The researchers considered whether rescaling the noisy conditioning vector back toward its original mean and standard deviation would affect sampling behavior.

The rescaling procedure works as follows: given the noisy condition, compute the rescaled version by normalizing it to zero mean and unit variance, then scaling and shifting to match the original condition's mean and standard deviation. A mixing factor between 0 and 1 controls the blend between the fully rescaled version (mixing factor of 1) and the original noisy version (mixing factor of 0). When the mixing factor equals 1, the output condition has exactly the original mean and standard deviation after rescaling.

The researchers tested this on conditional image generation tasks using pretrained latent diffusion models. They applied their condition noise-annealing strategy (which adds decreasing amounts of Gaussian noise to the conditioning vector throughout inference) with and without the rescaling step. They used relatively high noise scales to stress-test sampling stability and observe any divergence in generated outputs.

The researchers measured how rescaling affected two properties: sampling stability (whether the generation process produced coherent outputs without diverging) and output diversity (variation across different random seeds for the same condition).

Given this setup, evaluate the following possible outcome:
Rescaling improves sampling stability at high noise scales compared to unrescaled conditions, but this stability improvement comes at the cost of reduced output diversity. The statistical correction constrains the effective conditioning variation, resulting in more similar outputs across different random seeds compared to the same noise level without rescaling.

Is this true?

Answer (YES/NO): YES